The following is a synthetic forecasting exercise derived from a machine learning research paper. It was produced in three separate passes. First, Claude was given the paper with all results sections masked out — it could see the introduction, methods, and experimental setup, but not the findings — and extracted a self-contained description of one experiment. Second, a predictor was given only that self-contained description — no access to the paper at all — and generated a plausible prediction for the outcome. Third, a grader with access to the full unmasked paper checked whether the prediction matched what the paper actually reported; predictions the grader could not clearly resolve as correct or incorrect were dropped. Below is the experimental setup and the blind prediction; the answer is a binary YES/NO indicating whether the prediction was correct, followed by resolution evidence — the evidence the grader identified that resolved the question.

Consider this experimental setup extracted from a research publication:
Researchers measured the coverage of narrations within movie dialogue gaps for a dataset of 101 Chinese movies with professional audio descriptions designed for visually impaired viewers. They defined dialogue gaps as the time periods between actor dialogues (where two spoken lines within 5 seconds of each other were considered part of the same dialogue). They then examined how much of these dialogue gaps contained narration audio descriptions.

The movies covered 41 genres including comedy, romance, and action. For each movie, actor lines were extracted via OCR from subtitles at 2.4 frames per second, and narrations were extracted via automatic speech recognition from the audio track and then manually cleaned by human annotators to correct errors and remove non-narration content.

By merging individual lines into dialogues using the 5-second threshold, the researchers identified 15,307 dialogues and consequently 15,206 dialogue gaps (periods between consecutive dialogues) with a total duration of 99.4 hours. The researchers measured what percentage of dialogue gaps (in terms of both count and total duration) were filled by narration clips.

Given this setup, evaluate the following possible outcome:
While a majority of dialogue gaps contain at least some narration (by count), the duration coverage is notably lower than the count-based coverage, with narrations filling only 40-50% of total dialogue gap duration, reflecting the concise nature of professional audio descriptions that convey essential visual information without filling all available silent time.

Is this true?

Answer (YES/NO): NO